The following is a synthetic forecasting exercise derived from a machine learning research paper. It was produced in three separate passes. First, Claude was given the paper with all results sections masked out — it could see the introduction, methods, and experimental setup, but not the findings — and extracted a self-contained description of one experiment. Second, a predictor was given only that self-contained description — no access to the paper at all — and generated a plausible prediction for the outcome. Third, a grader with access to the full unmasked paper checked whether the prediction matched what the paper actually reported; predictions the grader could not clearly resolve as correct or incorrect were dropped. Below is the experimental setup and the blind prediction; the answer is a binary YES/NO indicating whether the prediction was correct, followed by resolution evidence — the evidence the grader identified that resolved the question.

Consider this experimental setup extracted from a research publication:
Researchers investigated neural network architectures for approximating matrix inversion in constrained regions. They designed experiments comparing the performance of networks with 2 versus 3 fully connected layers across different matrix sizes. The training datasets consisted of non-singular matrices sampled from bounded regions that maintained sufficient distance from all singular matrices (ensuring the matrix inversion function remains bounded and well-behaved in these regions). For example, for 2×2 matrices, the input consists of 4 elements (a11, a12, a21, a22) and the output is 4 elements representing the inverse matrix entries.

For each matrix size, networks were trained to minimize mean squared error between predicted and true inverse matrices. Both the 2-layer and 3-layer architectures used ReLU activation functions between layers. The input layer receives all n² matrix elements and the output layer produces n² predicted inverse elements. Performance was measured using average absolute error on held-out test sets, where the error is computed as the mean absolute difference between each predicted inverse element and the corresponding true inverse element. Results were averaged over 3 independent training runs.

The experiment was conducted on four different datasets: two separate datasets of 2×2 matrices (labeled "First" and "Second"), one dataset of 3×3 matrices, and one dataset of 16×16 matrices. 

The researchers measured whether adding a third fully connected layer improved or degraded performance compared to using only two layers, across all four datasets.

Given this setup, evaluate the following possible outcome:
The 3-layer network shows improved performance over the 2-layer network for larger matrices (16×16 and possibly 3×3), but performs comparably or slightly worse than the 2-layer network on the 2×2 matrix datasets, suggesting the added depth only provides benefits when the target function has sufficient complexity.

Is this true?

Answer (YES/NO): NO